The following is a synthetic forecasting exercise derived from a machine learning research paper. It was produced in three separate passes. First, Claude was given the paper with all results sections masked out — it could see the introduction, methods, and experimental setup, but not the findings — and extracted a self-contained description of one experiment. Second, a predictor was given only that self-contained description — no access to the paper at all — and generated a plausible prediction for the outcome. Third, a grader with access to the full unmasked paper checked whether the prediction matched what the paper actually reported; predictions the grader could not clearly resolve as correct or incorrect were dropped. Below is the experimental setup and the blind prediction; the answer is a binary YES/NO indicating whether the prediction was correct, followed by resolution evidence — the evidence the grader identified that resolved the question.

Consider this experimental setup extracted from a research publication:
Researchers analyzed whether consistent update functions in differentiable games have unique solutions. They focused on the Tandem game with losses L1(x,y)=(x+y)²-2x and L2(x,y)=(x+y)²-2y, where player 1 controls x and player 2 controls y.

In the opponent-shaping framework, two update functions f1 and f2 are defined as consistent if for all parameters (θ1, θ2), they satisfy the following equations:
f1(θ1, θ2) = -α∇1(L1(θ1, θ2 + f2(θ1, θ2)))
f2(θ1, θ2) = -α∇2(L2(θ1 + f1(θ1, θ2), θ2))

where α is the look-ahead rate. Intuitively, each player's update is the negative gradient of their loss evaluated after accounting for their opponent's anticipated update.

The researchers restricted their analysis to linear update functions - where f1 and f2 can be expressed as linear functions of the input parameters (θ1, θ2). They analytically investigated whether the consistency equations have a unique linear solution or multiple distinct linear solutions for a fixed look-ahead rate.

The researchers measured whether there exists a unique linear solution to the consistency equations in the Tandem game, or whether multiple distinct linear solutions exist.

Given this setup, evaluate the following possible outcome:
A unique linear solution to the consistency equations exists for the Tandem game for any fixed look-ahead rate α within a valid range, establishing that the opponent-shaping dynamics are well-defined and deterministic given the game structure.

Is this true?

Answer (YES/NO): NO